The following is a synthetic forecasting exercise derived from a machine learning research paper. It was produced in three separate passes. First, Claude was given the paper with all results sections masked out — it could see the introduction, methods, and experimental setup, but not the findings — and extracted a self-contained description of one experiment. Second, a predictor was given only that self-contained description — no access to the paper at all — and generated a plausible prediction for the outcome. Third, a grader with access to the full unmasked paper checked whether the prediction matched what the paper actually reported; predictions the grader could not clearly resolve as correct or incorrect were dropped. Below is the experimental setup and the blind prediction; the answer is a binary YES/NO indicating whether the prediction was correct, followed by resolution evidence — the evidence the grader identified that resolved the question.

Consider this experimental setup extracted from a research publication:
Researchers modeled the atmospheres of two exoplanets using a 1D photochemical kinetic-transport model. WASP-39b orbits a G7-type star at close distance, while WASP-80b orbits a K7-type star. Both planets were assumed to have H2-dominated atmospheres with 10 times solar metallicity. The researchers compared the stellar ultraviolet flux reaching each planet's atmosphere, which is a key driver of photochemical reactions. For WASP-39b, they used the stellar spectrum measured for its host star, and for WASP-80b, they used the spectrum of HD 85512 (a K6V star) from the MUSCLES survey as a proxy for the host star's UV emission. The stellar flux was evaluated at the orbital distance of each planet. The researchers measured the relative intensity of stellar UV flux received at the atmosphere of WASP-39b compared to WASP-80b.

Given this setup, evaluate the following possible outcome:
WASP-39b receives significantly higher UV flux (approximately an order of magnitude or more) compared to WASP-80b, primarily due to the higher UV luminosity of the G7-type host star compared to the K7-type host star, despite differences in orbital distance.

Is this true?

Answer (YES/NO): YES